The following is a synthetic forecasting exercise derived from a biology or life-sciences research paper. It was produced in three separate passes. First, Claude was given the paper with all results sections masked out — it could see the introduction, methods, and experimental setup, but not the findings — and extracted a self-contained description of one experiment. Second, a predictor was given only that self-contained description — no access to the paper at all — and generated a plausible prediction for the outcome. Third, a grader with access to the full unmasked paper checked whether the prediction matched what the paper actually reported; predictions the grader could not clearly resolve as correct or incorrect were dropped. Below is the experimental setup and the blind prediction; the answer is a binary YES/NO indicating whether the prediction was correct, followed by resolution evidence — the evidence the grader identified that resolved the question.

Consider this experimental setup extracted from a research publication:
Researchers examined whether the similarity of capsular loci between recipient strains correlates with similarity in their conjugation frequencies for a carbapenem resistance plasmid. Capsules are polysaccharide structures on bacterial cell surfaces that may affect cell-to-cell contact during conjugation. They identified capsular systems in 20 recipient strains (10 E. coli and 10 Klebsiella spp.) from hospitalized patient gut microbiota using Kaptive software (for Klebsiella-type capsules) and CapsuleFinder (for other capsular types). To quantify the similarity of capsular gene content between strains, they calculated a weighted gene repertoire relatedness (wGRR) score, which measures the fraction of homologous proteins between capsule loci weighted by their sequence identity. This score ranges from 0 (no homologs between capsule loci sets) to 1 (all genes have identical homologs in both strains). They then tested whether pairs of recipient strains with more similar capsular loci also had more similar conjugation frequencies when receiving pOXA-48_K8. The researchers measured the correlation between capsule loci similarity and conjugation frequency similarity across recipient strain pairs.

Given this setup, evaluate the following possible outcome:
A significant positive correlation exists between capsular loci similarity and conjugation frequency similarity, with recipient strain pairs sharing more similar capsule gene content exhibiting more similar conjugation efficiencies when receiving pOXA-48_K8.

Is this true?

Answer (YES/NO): NO